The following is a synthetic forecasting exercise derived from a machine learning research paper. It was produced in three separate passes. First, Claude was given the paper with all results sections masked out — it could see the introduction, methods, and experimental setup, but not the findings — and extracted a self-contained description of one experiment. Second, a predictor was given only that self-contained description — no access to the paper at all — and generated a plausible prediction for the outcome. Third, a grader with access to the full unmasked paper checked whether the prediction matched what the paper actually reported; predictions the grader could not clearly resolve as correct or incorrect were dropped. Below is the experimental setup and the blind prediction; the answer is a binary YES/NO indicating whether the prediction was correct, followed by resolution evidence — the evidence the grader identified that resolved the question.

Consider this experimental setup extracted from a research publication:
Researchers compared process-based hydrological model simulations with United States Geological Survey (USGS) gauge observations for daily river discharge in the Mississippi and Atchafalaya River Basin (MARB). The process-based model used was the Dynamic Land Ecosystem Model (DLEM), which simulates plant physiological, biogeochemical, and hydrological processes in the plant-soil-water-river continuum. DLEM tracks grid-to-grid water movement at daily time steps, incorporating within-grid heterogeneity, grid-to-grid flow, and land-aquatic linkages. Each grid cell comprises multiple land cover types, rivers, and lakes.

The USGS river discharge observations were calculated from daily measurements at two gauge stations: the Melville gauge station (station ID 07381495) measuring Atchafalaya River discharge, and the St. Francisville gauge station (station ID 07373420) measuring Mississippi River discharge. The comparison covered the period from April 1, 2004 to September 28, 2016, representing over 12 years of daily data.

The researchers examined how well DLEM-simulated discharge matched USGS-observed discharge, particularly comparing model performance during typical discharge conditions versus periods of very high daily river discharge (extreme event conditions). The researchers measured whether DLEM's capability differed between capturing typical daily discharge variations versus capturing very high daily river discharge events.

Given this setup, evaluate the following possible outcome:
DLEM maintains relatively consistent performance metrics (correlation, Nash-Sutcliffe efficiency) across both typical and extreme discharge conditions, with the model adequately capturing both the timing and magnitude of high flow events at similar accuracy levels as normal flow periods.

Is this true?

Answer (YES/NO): NO